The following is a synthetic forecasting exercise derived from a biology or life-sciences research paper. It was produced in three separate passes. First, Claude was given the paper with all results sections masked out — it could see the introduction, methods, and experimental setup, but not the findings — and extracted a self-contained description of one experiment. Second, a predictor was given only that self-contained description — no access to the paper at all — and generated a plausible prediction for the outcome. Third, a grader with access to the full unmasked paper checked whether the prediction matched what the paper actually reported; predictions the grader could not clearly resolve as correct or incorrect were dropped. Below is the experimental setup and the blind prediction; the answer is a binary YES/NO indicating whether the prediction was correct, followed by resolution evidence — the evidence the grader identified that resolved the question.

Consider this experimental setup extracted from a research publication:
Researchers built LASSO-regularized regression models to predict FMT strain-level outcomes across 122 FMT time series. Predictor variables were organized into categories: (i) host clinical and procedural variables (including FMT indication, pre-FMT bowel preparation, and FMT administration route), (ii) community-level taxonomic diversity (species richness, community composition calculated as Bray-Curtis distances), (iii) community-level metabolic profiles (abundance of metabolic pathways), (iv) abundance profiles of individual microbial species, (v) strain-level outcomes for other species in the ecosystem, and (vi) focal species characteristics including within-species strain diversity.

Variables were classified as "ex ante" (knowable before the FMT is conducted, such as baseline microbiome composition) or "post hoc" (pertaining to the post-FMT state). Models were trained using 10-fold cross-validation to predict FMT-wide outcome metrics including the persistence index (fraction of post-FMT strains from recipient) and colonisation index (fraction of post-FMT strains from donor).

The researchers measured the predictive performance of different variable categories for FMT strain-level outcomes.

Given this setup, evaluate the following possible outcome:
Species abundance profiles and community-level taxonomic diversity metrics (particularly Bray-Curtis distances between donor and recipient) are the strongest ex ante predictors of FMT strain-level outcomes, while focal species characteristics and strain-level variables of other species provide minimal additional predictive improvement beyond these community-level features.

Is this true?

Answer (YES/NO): NO